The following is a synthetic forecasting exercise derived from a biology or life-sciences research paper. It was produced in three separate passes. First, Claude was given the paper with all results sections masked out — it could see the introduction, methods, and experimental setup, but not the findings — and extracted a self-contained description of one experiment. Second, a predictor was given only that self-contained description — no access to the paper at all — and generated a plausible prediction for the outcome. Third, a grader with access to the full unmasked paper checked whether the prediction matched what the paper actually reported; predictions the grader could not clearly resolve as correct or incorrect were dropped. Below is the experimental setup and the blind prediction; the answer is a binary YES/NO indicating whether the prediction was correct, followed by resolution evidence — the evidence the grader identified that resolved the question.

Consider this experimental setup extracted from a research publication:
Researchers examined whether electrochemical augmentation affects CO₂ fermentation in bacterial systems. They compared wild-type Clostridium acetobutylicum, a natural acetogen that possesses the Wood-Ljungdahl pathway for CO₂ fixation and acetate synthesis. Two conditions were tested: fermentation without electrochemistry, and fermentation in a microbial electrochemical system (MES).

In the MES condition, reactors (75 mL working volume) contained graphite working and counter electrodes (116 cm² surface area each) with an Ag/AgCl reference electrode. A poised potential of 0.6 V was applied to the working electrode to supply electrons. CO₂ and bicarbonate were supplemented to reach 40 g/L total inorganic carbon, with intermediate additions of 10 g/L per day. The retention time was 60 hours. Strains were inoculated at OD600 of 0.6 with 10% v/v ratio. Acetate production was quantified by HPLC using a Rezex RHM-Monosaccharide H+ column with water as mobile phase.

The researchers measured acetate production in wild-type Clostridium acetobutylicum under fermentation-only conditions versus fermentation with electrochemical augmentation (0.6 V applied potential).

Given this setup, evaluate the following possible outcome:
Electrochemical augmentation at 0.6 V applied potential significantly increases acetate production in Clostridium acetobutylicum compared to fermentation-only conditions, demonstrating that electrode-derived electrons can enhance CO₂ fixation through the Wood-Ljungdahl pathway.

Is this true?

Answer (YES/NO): NO